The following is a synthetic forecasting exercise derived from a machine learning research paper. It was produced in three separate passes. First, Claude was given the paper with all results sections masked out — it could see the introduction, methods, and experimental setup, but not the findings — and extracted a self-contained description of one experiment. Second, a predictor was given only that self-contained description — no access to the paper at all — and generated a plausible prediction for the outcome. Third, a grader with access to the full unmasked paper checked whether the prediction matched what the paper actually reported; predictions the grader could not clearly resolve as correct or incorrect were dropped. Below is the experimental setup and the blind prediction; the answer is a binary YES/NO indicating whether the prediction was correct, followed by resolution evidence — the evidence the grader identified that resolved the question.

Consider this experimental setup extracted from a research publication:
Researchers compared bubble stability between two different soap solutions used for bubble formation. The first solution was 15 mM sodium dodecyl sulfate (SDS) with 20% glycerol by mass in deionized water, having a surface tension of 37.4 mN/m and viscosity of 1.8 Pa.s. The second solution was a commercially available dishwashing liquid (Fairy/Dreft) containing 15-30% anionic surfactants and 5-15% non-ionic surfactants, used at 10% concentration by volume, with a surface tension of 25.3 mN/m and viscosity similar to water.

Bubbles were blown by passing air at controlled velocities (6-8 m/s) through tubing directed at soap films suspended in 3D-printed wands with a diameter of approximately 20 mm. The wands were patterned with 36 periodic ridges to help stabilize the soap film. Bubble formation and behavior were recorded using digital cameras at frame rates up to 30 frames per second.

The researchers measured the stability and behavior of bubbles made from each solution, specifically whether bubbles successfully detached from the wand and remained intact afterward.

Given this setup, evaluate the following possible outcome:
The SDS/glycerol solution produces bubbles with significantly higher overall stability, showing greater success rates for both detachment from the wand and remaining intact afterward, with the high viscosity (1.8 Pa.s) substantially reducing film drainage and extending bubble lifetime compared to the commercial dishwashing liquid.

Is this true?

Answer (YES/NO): NO